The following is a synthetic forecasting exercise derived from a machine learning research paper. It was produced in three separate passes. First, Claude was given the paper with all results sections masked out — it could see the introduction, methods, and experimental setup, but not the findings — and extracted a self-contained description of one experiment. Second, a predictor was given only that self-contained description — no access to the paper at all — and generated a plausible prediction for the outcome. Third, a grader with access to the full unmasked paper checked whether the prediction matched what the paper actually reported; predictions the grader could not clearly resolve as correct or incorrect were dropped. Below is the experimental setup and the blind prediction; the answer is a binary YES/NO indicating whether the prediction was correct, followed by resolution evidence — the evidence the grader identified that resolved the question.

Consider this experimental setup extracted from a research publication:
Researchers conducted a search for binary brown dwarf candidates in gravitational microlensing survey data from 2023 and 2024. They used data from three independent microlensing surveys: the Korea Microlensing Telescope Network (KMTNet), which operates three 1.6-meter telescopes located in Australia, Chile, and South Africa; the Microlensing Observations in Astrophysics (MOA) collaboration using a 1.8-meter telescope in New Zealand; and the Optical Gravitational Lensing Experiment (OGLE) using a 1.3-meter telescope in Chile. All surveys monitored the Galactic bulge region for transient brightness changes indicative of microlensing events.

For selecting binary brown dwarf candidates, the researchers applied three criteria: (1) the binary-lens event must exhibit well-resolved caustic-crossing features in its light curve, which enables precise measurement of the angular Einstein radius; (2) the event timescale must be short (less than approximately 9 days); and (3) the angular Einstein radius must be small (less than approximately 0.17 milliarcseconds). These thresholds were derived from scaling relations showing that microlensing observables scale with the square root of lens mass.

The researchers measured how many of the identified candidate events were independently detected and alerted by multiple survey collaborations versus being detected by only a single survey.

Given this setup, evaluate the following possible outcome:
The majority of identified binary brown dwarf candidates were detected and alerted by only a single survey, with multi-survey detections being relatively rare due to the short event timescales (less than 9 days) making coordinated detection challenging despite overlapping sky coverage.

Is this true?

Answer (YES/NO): NO